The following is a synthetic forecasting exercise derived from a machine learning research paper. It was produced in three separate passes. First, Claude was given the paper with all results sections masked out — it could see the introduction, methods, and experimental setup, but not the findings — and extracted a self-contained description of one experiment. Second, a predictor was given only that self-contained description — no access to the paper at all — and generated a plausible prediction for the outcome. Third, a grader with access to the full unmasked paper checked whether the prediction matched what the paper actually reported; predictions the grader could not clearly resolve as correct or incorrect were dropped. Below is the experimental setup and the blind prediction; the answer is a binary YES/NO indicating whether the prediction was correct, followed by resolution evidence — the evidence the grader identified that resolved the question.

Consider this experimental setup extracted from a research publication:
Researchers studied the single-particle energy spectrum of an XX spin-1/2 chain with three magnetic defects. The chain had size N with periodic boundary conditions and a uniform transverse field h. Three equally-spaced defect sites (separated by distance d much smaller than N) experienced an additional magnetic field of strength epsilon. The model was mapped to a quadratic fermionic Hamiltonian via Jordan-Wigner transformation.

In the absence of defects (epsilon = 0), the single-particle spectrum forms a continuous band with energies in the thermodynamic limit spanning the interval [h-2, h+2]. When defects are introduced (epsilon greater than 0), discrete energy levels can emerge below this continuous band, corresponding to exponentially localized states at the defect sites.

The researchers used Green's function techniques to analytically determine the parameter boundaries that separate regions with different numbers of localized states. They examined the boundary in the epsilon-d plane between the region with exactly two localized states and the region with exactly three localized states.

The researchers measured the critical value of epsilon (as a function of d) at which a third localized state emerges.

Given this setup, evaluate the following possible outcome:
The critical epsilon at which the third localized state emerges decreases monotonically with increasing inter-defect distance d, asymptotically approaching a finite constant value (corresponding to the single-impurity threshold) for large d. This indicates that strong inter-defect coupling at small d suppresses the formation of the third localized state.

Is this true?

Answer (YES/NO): NO